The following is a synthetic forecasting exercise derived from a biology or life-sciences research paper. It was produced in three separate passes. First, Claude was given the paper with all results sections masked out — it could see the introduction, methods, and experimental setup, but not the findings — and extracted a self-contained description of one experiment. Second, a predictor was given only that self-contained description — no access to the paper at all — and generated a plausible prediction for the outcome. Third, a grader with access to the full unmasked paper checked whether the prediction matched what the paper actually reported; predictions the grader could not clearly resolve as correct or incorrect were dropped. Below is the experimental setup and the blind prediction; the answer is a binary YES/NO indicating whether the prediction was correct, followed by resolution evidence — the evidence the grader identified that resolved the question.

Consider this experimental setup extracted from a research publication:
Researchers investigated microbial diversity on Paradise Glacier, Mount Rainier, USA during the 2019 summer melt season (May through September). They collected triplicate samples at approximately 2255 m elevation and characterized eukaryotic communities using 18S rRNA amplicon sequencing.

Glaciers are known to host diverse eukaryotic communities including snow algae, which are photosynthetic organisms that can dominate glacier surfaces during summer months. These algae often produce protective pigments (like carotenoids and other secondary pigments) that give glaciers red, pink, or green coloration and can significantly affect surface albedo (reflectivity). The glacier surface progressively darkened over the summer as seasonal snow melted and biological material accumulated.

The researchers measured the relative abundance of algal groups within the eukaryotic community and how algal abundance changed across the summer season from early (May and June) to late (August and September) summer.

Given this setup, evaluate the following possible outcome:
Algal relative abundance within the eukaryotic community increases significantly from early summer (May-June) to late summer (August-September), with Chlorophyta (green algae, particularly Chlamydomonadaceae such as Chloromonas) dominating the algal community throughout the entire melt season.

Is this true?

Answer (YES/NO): NO